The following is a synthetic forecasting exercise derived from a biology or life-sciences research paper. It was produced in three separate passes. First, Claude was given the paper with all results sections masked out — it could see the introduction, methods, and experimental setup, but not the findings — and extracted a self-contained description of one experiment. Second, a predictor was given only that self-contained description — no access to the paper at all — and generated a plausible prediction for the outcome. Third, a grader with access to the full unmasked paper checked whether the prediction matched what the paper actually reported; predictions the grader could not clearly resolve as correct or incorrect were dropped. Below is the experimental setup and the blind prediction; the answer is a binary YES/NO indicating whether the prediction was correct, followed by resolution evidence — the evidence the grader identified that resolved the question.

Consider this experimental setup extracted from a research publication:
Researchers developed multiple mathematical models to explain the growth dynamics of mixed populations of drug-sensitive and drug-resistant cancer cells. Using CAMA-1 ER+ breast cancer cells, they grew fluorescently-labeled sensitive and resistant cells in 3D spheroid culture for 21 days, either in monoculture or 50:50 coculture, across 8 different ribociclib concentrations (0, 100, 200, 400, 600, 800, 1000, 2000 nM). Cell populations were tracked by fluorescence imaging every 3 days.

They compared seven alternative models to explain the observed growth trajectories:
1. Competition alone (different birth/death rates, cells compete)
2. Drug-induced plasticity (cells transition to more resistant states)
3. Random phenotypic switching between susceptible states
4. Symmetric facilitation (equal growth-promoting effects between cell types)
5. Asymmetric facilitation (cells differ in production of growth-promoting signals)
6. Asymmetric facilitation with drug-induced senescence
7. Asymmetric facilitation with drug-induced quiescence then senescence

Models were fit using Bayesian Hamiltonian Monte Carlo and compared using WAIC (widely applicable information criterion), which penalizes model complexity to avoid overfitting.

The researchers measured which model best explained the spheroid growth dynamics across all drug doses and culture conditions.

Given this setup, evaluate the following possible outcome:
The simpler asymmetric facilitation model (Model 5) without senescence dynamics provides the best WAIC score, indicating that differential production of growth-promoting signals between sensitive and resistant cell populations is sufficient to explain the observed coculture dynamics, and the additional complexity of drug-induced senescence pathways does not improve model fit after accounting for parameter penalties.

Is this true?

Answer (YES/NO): NO